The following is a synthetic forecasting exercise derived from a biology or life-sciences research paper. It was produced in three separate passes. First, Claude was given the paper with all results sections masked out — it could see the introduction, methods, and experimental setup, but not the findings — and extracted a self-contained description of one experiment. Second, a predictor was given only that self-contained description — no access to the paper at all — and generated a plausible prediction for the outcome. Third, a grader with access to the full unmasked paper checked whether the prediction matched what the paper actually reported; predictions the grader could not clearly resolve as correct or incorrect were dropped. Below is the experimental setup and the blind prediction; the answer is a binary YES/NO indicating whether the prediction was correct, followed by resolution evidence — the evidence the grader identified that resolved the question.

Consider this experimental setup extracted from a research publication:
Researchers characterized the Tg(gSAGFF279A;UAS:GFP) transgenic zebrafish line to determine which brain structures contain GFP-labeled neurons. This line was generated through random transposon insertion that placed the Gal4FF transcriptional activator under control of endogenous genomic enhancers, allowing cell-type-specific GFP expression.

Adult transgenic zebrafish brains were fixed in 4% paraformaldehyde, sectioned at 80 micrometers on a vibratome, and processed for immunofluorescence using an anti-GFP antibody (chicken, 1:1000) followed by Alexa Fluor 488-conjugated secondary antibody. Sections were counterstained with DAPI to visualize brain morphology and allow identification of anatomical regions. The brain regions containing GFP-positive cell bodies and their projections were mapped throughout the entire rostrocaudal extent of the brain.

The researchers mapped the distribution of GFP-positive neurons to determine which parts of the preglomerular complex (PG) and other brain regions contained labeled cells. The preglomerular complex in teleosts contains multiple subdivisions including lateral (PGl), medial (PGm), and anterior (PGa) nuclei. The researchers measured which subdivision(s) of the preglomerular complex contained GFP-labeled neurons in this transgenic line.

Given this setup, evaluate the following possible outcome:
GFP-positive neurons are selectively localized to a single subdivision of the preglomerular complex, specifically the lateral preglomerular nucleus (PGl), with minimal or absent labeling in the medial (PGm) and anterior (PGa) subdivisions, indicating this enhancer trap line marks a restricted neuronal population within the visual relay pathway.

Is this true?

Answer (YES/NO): YES